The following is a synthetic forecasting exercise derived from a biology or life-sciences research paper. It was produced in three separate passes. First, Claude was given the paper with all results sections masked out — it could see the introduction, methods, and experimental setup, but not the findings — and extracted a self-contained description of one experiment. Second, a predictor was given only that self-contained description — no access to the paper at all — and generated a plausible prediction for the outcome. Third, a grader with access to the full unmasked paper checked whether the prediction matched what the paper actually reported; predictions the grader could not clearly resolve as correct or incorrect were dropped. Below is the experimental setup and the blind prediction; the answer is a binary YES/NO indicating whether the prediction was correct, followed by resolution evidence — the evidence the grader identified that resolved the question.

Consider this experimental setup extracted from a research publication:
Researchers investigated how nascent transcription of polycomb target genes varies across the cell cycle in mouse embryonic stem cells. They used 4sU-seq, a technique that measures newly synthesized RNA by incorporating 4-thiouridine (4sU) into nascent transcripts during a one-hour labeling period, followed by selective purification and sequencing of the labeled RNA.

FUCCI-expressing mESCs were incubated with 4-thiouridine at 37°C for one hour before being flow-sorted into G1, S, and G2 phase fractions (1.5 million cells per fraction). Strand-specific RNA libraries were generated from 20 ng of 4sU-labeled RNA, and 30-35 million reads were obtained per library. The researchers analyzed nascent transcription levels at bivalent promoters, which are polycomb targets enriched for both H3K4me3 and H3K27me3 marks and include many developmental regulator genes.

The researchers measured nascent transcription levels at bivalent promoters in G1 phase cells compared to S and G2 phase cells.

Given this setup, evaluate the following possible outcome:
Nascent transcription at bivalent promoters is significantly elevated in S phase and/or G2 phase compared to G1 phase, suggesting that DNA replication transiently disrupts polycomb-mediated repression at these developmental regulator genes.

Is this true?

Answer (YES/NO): NO